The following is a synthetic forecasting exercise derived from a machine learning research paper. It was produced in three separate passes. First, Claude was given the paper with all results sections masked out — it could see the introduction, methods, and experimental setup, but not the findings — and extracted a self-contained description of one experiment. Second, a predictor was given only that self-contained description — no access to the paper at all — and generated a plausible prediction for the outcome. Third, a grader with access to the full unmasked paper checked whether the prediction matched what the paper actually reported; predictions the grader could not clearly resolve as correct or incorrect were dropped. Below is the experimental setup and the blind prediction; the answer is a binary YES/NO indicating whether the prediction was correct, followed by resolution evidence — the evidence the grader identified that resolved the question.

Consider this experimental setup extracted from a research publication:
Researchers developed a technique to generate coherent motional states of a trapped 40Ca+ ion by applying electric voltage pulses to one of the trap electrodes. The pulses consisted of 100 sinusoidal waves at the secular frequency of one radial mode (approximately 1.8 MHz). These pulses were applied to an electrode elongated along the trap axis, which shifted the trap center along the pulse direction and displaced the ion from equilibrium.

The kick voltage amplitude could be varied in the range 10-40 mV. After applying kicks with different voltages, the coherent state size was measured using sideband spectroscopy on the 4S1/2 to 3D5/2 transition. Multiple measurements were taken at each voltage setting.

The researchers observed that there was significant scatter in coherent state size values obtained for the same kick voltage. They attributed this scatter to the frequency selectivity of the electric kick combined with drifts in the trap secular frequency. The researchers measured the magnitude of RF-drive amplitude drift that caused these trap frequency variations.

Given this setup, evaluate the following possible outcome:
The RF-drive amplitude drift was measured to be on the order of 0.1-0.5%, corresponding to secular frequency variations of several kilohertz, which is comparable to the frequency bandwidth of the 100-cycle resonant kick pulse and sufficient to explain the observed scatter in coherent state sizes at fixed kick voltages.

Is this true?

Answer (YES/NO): NO